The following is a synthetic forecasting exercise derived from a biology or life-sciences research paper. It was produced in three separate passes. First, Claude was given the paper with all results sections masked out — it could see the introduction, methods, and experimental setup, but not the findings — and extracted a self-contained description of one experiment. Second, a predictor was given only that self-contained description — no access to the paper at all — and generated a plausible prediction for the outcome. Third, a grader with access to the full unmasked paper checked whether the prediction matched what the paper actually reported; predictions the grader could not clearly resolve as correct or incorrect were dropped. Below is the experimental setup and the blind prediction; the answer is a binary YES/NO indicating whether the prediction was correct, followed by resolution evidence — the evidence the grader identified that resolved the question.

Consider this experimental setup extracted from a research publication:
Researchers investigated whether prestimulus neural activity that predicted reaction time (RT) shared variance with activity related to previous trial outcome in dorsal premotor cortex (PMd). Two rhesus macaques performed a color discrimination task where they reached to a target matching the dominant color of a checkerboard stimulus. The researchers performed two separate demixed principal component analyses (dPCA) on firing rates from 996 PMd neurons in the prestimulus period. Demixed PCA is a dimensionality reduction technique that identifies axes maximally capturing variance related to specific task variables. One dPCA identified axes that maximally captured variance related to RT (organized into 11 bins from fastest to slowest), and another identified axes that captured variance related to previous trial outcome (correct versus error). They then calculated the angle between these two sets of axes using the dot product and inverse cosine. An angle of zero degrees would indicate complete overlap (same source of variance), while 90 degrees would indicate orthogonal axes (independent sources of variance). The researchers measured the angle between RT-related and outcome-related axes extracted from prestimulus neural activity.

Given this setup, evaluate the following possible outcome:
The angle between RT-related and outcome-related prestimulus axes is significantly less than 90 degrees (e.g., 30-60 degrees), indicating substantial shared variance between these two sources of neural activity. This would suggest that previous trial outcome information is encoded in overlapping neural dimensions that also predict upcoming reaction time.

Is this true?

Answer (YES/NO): YES